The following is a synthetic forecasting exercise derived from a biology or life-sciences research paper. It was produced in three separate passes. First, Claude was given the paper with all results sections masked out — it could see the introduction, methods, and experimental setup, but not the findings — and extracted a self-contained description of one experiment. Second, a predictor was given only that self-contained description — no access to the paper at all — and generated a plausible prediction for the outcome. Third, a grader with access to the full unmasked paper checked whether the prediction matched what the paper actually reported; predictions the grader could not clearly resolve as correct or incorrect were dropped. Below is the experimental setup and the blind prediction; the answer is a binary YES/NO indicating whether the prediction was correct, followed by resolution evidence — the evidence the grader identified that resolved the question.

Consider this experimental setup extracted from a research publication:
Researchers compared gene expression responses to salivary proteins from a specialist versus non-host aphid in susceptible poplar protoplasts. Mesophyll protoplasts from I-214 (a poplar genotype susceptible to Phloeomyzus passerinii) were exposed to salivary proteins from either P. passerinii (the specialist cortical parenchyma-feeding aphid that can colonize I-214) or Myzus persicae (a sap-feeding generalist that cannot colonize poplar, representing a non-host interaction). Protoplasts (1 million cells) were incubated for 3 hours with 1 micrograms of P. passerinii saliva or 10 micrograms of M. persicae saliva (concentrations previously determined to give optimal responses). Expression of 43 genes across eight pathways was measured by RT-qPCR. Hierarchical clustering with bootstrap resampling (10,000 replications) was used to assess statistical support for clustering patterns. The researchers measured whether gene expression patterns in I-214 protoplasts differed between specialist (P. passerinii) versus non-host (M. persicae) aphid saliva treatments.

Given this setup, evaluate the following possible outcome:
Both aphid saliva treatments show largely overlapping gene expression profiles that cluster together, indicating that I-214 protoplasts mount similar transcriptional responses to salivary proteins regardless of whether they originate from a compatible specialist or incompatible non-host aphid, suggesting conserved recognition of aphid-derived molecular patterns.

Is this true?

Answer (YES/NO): NO